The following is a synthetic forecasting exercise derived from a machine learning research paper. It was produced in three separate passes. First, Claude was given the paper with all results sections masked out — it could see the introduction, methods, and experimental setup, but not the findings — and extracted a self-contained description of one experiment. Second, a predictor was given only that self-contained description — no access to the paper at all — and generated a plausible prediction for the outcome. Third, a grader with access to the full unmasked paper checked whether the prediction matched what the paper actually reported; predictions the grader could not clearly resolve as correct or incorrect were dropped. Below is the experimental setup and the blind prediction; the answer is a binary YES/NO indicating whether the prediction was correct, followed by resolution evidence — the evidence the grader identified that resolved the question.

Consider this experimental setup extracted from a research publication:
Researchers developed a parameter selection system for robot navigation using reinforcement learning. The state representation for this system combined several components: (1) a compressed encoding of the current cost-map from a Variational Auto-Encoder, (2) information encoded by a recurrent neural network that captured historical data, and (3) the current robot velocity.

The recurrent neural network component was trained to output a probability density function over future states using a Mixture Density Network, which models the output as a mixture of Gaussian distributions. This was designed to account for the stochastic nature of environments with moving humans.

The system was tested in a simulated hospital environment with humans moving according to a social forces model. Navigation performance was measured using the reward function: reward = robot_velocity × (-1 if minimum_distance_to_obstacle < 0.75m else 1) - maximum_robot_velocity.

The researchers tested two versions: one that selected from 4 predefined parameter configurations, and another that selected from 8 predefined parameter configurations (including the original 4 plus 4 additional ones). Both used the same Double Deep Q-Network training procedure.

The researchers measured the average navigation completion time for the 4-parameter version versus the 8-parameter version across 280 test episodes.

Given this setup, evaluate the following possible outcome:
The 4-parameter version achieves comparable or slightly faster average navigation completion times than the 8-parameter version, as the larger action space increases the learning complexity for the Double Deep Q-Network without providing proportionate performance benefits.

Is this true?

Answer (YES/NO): YES